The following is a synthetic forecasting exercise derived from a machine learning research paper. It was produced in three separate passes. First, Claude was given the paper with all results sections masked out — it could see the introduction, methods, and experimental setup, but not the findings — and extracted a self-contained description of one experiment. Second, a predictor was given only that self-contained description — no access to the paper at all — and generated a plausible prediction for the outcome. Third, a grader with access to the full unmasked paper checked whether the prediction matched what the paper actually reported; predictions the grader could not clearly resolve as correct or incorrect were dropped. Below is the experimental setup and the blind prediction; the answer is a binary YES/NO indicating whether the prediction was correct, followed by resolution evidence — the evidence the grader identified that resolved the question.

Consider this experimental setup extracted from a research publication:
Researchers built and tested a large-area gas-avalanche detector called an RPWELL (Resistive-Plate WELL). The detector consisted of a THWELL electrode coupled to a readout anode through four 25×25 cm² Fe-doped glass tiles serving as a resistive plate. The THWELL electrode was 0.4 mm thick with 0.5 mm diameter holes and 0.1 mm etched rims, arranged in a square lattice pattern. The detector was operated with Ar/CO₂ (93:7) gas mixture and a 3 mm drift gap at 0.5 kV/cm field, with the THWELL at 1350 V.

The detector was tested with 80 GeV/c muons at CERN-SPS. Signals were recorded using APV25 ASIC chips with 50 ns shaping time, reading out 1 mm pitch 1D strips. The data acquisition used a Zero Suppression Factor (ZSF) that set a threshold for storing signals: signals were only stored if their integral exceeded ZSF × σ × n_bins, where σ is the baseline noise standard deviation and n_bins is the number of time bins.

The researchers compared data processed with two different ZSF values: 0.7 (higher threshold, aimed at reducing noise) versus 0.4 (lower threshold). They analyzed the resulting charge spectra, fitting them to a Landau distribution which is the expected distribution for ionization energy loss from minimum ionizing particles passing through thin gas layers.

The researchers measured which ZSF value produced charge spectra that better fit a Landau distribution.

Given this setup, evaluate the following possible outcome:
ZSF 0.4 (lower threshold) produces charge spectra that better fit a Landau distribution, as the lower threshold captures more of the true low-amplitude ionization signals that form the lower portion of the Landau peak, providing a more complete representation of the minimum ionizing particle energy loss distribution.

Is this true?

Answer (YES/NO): YES